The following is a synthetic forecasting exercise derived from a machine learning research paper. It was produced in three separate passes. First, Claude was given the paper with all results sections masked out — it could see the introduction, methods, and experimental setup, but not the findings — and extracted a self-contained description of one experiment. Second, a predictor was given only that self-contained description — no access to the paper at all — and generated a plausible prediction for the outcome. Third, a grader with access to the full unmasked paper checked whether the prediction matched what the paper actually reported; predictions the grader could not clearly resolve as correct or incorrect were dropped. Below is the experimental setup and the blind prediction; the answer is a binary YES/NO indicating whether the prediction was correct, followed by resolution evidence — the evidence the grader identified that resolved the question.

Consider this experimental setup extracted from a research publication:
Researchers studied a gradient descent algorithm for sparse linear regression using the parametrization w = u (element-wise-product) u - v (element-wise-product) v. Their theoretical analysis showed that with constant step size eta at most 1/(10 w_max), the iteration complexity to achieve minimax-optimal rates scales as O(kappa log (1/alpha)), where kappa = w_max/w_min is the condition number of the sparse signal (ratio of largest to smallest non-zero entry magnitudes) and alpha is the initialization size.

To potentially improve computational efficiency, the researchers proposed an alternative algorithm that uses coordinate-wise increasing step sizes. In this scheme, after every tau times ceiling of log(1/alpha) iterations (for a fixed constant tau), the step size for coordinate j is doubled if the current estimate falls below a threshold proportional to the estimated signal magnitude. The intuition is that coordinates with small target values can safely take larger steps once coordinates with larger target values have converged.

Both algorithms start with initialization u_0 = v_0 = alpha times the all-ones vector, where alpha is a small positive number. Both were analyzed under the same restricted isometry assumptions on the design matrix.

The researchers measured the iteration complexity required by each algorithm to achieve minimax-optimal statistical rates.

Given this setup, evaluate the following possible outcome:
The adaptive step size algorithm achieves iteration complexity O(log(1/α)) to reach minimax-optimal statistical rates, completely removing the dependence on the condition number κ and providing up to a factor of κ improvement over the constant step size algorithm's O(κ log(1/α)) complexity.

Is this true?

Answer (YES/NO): NO